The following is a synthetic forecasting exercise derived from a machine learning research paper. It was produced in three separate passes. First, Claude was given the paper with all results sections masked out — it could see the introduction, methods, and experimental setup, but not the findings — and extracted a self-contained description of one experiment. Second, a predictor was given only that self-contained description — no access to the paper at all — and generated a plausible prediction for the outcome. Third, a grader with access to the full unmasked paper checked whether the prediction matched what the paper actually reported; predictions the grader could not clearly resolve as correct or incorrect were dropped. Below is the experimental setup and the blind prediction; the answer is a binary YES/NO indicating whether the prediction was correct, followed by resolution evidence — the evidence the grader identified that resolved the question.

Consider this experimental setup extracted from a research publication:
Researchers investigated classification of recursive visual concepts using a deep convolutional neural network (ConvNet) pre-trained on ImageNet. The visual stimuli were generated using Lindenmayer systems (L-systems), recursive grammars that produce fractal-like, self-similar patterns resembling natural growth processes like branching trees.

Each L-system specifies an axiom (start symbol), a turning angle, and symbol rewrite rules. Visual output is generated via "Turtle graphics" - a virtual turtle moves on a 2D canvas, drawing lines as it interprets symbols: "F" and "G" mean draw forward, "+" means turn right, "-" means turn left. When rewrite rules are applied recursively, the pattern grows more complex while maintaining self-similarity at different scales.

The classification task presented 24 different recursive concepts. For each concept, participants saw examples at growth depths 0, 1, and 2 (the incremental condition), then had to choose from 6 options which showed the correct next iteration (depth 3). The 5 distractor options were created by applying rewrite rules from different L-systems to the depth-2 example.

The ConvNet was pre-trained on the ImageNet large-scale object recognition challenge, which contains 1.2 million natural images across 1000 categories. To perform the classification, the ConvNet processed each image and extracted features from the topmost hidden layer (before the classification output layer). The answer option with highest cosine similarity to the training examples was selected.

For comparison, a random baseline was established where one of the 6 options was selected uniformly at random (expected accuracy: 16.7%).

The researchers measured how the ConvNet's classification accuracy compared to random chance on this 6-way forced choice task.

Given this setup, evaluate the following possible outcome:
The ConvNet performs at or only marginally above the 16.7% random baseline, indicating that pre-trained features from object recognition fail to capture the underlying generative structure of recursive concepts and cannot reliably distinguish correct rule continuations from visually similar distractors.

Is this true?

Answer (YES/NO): NO